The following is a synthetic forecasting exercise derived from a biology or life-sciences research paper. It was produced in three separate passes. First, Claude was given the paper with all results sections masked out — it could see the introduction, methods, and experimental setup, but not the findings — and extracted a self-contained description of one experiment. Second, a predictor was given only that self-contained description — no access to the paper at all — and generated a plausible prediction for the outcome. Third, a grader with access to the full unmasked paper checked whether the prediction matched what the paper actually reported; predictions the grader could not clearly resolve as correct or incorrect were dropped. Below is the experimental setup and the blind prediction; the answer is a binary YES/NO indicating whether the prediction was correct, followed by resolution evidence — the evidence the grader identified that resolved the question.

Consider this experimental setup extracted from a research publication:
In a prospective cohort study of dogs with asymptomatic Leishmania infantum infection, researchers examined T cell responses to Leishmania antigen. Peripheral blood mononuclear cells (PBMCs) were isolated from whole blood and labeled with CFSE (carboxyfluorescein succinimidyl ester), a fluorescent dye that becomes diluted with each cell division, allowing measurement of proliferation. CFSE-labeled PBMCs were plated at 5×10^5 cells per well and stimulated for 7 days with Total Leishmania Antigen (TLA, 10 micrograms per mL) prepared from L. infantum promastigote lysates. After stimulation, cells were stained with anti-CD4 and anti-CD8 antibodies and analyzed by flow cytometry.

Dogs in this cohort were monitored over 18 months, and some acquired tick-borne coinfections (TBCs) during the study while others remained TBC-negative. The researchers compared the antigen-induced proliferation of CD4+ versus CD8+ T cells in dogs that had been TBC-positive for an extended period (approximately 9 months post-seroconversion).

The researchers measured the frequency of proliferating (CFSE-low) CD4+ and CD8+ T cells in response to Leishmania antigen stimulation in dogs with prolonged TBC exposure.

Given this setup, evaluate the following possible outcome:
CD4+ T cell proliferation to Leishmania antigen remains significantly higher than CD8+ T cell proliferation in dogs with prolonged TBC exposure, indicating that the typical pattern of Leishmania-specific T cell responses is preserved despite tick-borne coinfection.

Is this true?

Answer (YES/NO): NO